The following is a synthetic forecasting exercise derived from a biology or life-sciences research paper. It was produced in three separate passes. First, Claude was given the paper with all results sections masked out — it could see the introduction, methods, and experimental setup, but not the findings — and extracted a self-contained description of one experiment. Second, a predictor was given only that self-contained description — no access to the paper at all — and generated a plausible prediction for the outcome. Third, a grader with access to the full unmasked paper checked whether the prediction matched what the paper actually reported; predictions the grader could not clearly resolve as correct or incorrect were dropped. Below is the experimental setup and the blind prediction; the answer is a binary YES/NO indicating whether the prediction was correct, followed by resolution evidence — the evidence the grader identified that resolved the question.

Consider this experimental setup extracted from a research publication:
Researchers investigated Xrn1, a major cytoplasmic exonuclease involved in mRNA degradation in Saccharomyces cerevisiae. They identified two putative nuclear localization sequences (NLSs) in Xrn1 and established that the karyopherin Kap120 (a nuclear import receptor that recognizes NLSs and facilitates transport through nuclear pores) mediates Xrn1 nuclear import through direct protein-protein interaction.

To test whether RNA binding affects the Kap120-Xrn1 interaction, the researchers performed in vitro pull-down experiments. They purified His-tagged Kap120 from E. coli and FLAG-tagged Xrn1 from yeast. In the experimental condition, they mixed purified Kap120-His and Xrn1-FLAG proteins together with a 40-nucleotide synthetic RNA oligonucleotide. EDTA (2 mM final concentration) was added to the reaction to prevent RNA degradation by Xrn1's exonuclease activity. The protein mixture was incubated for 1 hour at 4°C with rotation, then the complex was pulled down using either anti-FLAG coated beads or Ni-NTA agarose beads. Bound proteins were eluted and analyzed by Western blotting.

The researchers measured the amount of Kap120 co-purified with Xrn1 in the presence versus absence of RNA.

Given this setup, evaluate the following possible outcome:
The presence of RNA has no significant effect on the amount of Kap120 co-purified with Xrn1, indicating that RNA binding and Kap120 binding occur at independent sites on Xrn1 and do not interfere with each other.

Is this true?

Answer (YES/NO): NO